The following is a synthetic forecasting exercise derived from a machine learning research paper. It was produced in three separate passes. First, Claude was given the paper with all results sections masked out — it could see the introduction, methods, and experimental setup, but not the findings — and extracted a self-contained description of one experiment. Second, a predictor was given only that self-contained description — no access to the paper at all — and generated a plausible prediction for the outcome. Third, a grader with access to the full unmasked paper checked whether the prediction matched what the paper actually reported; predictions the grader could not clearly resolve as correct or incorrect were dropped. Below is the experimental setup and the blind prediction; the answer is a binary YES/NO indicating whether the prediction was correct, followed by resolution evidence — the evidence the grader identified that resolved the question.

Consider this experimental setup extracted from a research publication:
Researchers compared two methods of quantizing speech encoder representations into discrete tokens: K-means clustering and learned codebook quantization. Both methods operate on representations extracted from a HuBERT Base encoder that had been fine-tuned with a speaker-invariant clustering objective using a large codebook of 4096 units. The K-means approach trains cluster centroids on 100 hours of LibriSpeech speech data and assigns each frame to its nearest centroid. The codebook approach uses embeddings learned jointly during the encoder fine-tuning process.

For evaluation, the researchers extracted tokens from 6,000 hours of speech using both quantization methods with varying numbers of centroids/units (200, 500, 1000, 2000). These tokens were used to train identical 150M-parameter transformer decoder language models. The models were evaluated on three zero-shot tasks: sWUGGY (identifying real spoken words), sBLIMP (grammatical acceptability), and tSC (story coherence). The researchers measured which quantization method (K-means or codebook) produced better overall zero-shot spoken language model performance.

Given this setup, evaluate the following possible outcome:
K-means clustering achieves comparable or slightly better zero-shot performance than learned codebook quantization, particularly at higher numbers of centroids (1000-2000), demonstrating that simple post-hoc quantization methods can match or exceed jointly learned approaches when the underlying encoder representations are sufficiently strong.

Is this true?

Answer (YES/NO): NO